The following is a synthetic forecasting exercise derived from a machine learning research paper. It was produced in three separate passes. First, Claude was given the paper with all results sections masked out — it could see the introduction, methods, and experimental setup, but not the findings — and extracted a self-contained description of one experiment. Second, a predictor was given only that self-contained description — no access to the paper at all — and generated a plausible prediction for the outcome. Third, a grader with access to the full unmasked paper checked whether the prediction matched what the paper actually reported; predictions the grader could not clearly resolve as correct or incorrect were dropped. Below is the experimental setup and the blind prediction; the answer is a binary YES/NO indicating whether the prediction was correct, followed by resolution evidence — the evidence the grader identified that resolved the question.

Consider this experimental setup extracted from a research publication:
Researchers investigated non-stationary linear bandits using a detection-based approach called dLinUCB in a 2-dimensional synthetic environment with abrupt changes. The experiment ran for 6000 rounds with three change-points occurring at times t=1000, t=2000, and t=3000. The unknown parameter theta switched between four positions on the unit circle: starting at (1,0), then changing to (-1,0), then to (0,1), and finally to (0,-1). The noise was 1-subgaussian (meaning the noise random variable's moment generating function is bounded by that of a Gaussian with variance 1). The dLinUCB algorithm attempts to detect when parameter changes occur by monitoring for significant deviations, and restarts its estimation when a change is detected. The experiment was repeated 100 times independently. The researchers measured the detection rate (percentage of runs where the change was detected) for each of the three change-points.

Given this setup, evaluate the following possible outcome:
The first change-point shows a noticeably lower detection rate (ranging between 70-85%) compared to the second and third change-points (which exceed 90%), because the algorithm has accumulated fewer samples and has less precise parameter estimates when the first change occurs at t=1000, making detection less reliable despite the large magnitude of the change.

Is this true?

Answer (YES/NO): NO